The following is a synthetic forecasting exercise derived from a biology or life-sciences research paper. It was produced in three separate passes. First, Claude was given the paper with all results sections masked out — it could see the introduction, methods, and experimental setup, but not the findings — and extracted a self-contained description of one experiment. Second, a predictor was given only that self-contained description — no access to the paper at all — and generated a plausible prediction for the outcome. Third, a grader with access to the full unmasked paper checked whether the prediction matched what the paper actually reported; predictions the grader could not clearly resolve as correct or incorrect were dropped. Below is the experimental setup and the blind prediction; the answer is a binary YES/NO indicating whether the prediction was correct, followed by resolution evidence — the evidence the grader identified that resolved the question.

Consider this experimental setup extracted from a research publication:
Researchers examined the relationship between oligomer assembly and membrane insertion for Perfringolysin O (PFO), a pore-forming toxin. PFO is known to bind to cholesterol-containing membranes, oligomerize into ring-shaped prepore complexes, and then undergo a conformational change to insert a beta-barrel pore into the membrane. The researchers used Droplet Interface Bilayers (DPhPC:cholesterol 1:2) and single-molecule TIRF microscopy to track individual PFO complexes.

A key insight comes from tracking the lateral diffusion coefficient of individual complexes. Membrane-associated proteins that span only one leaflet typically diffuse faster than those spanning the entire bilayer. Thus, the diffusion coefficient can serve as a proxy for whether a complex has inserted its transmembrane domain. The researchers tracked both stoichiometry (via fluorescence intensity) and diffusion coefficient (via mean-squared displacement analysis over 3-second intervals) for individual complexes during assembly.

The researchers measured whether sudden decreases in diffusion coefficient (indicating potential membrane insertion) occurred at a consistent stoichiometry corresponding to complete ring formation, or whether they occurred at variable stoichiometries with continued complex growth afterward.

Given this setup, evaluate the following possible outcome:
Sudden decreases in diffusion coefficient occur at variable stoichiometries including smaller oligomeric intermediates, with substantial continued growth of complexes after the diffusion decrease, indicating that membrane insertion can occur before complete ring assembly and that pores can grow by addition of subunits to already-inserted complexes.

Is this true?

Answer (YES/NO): YES